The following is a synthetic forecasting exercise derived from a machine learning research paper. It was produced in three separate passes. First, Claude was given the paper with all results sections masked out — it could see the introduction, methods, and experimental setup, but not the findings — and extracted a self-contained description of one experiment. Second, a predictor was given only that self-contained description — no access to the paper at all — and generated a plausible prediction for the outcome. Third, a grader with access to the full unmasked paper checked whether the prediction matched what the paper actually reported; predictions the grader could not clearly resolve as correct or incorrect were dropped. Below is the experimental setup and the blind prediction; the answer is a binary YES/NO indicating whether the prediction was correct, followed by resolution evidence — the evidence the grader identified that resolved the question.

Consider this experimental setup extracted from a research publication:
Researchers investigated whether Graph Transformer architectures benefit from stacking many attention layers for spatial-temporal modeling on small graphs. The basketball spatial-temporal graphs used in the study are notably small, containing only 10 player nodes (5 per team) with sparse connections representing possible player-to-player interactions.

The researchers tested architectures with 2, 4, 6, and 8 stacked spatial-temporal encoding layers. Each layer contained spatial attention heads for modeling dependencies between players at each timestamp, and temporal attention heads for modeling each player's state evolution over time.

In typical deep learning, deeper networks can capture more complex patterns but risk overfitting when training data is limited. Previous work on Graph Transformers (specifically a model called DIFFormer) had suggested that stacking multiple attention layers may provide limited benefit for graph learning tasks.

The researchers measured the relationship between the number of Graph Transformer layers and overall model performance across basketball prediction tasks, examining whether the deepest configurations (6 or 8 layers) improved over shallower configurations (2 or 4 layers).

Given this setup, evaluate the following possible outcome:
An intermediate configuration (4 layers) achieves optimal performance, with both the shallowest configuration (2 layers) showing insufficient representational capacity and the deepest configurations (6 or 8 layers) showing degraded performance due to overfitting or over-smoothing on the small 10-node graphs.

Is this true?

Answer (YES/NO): NO